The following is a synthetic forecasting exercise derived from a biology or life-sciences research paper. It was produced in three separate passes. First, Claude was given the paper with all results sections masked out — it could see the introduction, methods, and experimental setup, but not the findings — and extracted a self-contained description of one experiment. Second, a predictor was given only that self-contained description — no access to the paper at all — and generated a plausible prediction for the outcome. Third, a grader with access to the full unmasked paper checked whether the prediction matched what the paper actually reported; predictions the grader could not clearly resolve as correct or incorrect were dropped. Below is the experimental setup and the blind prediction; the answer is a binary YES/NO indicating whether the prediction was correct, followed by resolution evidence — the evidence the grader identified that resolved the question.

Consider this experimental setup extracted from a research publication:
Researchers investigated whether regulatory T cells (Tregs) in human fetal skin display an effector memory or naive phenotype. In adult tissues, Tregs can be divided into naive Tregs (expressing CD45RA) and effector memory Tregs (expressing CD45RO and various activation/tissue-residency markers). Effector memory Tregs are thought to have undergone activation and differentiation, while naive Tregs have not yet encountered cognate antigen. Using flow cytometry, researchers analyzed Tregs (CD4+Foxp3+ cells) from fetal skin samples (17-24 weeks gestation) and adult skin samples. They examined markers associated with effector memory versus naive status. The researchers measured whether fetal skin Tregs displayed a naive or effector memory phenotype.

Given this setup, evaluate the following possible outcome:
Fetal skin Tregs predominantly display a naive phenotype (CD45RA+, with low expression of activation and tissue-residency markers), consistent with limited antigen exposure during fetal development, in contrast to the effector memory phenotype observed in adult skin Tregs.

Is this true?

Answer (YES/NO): NO